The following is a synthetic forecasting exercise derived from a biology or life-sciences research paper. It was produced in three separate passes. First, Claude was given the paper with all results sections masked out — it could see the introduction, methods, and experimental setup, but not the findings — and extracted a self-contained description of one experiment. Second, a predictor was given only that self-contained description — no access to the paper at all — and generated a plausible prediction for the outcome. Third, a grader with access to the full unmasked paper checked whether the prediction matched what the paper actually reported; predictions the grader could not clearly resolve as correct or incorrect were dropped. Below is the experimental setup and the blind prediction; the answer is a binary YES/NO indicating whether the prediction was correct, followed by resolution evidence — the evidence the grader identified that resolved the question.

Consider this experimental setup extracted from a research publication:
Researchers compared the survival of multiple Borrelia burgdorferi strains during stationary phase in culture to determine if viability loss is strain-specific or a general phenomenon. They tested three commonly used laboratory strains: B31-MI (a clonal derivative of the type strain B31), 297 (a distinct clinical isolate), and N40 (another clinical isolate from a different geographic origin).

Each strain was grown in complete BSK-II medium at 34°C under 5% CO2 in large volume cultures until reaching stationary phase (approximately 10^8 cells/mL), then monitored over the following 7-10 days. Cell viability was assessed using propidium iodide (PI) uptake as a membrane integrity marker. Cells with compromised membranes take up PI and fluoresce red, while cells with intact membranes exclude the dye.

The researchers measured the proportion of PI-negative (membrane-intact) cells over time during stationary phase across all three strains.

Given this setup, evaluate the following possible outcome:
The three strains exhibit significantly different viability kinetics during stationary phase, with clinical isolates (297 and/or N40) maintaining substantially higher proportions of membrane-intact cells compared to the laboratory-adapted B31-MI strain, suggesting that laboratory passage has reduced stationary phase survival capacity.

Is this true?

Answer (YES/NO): NO